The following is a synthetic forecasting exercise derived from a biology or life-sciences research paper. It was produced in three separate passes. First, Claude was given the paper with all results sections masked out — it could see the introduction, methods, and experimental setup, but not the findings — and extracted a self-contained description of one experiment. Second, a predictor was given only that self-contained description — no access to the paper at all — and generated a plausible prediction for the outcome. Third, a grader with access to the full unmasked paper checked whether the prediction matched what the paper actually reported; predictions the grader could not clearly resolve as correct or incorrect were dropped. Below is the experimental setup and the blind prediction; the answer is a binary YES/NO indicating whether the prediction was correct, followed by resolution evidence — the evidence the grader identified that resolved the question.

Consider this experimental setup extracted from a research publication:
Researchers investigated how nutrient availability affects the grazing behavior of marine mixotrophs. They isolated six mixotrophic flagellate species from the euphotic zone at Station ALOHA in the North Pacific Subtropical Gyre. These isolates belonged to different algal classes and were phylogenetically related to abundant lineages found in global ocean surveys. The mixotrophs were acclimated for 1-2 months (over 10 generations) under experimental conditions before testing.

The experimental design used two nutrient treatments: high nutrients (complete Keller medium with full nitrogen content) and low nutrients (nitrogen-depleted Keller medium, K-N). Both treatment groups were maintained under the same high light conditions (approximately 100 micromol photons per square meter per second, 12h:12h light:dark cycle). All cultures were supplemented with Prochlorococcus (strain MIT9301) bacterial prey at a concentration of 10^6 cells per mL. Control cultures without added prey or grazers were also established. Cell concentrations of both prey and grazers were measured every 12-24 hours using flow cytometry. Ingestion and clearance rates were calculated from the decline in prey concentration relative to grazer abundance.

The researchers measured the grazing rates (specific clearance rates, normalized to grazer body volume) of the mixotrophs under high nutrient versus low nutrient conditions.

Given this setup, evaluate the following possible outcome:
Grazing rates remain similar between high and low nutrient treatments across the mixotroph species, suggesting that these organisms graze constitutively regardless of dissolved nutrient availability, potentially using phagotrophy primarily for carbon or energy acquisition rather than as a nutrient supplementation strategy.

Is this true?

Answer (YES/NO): NO